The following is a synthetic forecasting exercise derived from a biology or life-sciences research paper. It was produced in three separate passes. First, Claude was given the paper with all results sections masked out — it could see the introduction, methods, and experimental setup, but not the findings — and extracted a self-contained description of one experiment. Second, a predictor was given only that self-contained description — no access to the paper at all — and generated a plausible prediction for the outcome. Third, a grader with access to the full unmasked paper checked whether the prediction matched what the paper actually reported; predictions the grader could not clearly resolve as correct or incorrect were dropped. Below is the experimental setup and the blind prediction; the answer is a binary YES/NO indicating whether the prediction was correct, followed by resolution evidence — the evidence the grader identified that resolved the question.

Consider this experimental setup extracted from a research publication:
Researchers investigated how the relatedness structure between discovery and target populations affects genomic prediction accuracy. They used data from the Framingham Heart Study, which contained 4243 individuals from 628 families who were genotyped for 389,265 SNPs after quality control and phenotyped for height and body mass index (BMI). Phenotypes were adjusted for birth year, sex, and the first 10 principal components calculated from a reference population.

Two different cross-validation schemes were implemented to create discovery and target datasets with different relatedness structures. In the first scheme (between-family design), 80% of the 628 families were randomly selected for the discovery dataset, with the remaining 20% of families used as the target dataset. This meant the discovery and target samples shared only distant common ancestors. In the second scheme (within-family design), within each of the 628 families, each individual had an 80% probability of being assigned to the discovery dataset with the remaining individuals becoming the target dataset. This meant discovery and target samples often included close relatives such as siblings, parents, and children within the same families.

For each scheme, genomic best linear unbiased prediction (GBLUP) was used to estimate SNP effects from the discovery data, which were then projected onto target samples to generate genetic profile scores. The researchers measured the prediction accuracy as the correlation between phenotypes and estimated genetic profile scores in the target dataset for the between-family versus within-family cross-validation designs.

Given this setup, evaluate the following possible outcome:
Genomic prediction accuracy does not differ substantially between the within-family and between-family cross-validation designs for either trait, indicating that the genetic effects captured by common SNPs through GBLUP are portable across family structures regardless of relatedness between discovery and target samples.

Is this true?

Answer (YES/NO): NO